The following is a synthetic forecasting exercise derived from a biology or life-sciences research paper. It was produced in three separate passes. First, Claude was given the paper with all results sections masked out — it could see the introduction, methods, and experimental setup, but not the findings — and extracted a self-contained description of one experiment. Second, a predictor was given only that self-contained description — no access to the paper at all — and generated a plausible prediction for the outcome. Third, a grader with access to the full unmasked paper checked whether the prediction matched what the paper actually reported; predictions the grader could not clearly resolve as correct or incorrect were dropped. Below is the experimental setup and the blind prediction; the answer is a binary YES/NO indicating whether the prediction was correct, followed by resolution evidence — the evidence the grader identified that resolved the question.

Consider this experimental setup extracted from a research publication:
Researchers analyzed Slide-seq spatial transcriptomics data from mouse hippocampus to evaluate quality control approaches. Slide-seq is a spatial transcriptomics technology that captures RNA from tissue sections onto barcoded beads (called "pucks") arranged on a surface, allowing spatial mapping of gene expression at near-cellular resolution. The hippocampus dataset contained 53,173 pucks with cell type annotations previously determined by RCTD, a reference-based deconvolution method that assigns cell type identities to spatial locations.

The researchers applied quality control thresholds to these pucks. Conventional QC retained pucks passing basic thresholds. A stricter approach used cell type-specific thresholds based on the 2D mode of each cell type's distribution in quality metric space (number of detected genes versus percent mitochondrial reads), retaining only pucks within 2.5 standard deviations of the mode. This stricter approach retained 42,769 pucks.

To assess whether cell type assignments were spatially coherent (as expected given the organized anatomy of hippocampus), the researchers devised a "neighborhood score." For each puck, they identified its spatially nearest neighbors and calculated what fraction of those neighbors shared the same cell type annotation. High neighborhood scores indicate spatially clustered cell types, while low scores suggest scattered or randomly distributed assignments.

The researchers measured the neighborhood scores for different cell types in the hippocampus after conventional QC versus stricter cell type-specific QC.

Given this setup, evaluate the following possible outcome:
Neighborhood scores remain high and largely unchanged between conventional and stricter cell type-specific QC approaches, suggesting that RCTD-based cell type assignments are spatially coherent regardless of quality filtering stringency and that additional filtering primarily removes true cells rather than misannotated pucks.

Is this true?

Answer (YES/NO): NO